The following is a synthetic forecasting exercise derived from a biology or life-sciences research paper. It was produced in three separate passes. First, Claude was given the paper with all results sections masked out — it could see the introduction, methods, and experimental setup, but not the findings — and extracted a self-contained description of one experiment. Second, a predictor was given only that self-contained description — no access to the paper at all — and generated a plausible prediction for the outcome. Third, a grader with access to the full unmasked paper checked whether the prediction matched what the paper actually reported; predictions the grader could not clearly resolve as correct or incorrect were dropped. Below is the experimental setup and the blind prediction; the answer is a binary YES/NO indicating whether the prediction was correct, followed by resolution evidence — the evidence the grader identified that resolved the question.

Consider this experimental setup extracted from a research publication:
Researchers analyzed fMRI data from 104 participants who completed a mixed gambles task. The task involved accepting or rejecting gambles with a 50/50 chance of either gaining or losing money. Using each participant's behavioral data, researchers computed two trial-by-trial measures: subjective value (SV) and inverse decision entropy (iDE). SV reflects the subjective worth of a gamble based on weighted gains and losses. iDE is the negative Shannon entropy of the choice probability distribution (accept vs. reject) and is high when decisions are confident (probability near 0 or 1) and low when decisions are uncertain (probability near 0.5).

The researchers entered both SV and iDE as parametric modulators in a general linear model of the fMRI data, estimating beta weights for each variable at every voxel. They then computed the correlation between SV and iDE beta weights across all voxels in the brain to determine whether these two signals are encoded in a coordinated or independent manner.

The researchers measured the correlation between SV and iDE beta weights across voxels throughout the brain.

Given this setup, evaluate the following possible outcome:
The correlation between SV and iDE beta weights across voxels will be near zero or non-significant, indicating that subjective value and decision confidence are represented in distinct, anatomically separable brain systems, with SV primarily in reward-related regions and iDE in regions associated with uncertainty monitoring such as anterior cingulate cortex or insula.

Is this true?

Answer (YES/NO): NO